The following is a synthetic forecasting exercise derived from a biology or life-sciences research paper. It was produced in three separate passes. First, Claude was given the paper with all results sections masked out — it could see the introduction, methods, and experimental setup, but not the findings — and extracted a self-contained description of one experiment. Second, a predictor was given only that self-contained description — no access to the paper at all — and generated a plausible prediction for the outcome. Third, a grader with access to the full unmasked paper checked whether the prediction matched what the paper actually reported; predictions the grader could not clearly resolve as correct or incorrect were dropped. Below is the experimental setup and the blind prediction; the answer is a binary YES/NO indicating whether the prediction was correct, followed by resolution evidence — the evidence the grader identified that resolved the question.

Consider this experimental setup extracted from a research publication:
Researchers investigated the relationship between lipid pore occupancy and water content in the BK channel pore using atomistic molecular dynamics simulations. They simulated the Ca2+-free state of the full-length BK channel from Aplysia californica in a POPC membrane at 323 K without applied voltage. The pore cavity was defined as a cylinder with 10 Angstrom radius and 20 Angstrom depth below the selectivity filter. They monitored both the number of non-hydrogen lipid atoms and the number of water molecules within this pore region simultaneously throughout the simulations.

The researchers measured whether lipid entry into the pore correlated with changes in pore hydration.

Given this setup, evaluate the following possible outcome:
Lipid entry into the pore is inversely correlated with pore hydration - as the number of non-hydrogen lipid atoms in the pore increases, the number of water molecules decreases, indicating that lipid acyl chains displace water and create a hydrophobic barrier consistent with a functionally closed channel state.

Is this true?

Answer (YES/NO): YES